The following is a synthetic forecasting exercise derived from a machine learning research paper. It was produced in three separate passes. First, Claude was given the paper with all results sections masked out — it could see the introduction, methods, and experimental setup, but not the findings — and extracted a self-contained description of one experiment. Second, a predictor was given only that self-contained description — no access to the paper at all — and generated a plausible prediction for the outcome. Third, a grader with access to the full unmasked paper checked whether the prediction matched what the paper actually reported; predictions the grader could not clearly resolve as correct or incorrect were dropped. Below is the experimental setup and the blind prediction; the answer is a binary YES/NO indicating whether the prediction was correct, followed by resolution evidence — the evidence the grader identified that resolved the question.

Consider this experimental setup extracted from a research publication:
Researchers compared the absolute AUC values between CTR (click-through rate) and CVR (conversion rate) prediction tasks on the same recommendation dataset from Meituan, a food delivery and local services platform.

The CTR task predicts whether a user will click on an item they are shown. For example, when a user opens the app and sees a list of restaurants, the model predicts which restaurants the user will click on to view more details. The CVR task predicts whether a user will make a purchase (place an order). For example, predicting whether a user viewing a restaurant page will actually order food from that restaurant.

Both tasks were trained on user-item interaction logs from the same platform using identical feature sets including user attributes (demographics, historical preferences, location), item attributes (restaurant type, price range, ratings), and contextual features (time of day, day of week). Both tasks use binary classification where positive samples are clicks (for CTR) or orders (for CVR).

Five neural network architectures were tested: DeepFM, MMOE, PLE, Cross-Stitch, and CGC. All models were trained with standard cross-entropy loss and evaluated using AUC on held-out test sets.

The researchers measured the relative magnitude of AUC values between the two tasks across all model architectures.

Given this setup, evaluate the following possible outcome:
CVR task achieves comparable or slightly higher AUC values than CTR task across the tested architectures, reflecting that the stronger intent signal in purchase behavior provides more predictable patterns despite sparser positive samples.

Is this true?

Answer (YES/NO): NO